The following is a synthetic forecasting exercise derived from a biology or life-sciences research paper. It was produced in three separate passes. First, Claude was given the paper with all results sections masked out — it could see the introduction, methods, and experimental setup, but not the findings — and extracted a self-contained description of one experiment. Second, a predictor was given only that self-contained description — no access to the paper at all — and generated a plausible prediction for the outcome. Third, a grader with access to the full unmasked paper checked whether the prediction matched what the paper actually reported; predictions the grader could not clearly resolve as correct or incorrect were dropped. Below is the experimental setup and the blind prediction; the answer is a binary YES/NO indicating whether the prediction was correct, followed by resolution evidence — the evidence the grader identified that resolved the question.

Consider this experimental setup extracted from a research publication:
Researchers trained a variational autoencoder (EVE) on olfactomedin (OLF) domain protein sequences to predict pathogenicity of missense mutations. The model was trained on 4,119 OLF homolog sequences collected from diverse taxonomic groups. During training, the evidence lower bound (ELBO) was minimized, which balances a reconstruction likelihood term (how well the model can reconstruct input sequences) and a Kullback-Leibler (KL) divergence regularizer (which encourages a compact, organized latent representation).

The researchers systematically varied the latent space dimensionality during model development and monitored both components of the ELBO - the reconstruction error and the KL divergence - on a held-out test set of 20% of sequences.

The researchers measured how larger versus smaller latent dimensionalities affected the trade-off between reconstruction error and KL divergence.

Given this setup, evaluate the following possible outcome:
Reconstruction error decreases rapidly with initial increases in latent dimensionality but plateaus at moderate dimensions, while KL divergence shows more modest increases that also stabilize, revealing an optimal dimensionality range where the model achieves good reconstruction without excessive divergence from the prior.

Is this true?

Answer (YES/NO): NO